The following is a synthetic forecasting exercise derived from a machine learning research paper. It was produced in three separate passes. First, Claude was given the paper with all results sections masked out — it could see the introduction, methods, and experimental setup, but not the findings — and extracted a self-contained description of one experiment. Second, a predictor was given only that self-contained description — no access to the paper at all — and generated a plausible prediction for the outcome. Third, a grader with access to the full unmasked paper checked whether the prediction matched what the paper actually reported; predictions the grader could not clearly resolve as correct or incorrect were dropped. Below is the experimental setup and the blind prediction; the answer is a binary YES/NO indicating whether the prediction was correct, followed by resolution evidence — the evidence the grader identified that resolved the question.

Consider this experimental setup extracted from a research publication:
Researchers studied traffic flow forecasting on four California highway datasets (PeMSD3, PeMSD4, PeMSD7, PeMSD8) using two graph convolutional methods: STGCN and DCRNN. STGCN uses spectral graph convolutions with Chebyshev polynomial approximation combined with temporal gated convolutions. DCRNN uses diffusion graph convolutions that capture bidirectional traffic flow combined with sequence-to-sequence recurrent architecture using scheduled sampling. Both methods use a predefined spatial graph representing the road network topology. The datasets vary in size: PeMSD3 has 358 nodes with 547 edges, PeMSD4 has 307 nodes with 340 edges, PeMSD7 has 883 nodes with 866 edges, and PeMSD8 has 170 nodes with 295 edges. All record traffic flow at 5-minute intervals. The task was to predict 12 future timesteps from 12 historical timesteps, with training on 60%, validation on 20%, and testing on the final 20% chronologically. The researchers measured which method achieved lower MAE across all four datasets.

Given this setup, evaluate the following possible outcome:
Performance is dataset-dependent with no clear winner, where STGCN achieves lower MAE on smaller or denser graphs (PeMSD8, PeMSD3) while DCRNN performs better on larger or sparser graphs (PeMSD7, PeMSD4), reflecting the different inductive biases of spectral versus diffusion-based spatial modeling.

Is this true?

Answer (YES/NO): NO